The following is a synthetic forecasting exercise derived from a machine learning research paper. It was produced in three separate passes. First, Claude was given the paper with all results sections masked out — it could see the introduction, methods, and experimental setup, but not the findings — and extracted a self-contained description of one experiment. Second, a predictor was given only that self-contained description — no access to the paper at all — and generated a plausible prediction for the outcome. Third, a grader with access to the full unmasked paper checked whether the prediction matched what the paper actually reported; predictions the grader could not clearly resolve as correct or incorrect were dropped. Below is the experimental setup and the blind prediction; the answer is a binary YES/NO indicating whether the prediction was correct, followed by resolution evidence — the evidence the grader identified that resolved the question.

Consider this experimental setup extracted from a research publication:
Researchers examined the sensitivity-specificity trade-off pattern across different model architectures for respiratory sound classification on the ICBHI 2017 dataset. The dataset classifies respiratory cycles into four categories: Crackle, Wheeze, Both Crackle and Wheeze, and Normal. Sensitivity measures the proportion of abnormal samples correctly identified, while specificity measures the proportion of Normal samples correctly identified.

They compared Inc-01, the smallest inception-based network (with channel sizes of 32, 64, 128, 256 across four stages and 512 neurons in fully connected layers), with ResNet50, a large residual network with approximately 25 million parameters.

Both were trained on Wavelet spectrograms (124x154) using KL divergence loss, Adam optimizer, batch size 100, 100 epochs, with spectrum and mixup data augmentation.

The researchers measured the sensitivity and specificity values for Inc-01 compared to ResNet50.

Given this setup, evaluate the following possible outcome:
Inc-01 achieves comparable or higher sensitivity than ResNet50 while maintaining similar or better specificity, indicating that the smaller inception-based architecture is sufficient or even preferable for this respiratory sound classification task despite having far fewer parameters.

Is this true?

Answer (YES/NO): NO